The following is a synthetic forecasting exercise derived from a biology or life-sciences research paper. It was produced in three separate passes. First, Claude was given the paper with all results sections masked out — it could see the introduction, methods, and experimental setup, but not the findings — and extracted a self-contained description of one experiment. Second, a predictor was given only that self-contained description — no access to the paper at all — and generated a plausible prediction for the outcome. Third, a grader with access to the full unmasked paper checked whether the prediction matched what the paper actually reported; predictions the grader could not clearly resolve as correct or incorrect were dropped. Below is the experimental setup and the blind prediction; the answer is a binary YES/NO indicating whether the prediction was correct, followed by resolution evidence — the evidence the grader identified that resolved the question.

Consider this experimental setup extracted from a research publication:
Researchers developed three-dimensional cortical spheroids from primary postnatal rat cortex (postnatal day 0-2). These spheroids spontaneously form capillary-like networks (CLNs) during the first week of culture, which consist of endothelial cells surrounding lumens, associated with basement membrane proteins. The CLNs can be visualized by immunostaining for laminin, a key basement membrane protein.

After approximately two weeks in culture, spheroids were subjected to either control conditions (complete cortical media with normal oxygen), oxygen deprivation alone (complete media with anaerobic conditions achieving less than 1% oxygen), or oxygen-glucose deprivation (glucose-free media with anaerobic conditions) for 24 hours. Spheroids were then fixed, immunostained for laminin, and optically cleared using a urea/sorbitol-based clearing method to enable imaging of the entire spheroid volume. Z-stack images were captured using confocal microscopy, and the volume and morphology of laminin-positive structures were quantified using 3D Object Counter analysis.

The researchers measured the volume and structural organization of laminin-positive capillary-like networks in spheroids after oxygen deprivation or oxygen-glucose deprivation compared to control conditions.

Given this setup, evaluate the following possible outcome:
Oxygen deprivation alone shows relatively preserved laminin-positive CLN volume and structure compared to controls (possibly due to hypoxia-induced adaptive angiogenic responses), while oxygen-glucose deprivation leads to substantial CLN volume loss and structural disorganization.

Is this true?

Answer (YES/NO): NO